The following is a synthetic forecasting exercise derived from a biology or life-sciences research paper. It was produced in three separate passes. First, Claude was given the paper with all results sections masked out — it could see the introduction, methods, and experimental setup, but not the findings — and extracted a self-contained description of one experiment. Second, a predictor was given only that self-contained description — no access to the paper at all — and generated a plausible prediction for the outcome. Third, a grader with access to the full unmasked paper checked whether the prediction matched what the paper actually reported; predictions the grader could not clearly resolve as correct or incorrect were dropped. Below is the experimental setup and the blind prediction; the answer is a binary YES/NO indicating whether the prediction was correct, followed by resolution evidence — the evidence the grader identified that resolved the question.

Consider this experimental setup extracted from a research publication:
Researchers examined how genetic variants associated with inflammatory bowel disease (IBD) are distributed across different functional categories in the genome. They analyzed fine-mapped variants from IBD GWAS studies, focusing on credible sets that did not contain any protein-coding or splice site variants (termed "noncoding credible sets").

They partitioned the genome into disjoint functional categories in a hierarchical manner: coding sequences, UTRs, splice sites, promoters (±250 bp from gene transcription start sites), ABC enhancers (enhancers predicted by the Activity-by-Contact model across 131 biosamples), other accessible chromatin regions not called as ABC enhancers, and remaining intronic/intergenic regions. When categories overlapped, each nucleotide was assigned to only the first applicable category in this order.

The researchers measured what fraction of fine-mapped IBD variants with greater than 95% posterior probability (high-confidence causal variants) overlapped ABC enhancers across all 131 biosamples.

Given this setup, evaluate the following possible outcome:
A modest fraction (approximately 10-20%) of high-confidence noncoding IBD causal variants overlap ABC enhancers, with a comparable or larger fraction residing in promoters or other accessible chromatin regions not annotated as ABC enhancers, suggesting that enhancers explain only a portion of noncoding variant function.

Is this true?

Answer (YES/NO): NO